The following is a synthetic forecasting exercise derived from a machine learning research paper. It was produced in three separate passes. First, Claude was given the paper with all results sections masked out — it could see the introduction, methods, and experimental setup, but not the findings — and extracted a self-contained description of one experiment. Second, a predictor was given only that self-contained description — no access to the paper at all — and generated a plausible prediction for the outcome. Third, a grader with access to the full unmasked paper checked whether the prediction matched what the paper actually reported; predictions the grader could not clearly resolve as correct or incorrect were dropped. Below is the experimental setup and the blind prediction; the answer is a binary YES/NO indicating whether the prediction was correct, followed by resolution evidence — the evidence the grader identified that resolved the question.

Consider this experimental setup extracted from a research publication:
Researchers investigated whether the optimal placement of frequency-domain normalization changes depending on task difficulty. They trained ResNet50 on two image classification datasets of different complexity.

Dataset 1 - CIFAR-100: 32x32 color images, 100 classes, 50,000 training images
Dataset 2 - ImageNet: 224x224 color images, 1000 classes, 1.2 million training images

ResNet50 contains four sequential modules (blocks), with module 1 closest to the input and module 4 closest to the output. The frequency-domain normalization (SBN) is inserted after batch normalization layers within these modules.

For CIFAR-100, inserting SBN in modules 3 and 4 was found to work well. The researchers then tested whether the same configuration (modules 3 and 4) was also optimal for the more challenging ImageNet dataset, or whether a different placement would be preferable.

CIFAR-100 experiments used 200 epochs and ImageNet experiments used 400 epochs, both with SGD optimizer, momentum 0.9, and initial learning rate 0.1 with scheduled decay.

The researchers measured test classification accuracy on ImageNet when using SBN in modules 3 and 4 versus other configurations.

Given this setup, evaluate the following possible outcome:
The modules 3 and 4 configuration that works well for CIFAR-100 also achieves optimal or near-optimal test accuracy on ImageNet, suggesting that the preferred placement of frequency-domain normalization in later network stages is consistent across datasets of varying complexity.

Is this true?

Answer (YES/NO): NO